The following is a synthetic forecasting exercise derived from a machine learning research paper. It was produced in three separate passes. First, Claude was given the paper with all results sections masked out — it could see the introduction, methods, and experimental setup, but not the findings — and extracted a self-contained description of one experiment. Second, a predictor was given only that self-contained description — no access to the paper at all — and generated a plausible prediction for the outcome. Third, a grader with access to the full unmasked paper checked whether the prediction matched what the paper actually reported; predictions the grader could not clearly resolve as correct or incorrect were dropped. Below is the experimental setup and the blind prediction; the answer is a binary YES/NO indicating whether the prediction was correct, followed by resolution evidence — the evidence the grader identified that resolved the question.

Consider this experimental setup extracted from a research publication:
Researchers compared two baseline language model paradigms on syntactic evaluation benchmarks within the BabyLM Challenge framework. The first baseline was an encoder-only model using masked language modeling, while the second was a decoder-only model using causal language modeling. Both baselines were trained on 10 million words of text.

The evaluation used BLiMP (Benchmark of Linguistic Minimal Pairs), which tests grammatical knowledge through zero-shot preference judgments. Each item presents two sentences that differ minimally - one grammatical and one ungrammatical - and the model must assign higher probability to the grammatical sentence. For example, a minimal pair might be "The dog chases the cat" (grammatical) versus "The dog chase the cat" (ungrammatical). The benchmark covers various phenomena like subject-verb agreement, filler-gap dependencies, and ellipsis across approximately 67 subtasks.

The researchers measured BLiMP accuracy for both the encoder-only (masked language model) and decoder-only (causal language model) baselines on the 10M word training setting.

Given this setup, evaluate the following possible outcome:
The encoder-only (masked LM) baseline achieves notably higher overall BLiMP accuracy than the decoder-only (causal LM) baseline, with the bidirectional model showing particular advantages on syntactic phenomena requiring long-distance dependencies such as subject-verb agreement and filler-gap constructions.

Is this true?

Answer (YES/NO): NO